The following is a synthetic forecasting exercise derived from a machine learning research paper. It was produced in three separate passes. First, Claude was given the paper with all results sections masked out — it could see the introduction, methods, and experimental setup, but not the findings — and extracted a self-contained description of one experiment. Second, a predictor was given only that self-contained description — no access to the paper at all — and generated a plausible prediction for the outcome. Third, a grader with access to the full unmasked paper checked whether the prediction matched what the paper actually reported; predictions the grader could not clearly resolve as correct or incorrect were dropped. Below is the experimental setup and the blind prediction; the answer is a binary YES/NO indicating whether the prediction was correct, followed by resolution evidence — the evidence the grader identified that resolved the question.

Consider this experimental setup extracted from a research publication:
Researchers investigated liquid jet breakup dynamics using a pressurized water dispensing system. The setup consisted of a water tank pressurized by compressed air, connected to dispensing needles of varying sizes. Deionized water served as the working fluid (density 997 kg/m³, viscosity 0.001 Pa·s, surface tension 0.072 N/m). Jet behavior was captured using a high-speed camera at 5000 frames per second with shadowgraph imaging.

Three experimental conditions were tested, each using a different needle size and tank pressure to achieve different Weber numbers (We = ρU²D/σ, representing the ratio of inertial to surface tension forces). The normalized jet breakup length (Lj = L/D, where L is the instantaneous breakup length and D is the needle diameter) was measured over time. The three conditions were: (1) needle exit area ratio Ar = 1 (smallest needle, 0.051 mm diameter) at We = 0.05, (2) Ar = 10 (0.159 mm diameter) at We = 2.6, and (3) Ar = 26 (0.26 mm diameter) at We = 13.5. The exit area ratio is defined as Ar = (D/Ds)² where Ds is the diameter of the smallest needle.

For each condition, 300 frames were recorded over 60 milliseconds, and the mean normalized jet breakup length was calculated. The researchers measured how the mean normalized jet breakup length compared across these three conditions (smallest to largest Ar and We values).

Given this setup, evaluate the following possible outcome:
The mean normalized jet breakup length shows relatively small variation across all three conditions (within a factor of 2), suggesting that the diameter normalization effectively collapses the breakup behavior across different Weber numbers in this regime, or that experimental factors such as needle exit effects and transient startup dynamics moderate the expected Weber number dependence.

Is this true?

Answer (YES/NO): NO